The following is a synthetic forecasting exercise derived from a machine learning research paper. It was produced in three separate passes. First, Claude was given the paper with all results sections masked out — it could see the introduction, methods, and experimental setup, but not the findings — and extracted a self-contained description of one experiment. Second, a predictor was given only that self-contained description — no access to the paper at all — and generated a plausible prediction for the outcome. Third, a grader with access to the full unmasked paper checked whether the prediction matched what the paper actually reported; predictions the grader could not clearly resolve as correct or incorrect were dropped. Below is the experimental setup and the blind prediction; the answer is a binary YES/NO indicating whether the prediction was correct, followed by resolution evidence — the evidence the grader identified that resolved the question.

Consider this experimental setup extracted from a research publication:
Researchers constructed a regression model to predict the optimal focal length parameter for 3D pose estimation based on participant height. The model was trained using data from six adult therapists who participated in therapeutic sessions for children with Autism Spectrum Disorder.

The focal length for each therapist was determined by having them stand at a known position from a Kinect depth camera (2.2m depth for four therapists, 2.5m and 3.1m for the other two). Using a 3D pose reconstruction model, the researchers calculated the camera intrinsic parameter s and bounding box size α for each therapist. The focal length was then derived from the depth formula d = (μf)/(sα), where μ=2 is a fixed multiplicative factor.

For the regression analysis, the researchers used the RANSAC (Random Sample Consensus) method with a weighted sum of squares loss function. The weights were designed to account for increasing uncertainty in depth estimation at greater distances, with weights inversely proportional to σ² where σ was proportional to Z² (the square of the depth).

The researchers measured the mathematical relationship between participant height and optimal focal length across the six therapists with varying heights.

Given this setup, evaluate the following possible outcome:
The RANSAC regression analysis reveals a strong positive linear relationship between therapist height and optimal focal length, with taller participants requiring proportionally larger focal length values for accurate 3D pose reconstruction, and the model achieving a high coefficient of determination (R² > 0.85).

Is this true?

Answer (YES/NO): YES